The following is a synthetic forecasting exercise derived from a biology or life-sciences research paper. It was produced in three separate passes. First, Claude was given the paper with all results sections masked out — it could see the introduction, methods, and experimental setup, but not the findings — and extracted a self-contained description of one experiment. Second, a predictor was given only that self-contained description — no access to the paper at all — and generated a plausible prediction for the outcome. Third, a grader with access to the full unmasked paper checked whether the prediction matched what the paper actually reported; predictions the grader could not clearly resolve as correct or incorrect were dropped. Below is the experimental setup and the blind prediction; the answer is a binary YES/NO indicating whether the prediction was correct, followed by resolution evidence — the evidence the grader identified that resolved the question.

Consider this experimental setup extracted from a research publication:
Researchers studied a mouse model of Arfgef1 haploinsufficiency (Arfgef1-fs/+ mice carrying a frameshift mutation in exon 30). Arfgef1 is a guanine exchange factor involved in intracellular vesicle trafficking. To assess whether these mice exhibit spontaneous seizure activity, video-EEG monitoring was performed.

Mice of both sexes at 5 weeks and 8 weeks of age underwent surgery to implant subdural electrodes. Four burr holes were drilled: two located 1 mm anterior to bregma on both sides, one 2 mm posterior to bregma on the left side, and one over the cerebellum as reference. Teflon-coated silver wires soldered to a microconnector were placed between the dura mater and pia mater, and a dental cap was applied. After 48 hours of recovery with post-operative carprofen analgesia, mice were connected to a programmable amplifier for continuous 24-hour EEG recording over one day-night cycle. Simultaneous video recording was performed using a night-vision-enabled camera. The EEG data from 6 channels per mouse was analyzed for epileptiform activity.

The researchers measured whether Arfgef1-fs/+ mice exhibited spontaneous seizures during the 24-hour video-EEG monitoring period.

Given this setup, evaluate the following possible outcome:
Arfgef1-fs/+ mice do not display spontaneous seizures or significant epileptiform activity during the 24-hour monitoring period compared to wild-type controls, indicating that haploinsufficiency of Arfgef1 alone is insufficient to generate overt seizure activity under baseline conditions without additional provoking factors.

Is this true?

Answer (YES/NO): YES